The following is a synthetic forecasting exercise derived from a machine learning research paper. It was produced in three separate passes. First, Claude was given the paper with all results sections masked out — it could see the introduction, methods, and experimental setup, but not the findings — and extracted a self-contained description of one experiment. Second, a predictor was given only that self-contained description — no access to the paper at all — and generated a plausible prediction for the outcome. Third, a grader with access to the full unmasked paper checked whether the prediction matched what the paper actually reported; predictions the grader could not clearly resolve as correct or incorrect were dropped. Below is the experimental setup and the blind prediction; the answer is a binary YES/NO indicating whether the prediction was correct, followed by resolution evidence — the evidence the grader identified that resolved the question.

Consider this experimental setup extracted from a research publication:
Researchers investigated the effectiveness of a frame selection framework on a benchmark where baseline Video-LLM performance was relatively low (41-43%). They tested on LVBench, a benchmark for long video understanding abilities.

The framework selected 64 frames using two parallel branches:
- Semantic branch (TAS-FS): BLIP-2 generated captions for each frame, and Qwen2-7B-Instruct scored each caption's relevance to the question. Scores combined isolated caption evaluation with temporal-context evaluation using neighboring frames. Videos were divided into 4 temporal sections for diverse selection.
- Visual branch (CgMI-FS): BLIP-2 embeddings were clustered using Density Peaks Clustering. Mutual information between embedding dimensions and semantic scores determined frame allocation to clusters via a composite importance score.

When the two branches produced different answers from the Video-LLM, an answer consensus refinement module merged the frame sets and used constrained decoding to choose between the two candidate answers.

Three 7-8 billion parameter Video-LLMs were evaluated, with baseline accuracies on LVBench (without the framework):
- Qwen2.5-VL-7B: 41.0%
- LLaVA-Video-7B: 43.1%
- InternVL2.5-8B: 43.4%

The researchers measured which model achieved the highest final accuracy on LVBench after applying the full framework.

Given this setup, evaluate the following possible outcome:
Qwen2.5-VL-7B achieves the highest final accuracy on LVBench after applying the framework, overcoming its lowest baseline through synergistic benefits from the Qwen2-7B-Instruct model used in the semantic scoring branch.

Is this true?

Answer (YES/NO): NO